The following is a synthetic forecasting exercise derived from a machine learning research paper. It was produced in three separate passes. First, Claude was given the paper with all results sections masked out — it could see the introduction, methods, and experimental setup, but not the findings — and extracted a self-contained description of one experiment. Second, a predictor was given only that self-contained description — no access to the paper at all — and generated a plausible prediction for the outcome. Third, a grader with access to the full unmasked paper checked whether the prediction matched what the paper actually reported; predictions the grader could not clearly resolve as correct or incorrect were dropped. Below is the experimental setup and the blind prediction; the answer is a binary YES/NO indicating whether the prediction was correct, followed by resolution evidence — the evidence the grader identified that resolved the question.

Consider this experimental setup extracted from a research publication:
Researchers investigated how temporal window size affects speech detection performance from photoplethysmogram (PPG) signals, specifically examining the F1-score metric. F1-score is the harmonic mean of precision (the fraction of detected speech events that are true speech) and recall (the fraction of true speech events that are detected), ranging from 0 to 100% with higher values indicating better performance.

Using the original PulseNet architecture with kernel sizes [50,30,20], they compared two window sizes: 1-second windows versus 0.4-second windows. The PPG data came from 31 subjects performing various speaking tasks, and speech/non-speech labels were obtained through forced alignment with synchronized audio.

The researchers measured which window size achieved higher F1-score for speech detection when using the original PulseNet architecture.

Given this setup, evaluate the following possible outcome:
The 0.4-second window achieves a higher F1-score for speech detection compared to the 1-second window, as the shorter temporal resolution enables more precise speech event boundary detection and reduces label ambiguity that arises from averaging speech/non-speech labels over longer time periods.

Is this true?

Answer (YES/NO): YES